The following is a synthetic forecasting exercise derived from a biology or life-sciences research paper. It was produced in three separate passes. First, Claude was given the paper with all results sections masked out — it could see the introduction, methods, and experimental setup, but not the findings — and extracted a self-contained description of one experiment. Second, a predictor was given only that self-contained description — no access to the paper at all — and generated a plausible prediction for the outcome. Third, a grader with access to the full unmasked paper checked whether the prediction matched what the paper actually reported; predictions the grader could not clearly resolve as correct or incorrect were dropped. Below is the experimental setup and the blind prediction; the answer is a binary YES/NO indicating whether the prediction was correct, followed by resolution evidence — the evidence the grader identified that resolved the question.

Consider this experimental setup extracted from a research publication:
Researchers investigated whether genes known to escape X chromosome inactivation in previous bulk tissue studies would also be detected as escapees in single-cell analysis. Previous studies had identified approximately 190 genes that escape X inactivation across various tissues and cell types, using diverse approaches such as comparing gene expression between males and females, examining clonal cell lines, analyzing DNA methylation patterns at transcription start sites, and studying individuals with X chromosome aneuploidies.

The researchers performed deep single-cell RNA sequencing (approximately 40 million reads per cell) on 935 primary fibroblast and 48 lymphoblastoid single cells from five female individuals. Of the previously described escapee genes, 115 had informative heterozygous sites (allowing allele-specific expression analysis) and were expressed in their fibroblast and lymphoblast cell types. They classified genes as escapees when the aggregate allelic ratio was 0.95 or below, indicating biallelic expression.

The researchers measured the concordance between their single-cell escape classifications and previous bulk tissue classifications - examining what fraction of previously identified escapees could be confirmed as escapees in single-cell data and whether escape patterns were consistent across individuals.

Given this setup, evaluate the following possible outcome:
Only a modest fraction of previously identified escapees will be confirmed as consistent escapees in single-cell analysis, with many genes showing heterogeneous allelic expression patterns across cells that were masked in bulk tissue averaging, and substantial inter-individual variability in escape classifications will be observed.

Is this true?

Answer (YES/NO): YES